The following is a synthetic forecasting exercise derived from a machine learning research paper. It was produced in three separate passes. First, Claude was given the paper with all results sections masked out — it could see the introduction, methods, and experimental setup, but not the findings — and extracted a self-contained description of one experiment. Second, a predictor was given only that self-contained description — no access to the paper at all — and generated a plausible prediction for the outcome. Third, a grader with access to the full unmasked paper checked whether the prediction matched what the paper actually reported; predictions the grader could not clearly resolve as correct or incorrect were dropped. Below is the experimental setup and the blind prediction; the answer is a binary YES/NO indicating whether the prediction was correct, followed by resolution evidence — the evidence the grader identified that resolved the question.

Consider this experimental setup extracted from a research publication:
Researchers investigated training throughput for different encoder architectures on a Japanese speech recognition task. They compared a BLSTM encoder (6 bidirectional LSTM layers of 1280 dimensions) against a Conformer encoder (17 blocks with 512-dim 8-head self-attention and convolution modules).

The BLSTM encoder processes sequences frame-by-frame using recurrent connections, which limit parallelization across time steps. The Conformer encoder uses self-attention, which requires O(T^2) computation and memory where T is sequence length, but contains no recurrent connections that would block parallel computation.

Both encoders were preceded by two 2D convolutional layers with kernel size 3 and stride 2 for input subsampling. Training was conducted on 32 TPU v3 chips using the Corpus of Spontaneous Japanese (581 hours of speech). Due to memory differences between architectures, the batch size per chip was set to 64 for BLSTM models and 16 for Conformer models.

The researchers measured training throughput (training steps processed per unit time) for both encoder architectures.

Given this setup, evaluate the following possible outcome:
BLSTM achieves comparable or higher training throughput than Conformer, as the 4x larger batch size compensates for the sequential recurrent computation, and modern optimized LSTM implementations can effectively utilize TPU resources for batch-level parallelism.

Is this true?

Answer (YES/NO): NO